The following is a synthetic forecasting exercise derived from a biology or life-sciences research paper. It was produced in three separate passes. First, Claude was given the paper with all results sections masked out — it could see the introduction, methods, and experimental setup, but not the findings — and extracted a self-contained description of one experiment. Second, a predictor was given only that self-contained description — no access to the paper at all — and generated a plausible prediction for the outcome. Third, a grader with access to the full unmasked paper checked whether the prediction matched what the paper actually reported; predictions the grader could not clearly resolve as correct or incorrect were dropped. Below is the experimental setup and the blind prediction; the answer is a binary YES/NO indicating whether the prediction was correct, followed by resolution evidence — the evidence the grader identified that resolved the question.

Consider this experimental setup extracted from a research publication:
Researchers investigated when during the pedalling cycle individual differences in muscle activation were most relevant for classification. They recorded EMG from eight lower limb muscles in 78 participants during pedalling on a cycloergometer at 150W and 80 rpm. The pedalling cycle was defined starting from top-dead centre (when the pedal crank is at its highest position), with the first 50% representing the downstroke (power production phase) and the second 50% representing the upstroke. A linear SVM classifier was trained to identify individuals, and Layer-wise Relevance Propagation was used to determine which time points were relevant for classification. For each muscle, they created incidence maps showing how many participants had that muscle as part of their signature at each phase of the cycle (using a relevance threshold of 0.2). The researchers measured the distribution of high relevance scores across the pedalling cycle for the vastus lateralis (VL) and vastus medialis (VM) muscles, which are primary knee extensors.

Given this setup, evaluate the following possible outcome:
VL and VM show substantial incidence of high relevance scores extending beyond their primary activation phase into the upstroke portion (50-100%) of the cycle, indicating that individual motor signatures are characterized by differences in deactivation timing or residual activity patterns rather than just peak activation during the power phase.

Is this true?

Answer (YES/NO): NO